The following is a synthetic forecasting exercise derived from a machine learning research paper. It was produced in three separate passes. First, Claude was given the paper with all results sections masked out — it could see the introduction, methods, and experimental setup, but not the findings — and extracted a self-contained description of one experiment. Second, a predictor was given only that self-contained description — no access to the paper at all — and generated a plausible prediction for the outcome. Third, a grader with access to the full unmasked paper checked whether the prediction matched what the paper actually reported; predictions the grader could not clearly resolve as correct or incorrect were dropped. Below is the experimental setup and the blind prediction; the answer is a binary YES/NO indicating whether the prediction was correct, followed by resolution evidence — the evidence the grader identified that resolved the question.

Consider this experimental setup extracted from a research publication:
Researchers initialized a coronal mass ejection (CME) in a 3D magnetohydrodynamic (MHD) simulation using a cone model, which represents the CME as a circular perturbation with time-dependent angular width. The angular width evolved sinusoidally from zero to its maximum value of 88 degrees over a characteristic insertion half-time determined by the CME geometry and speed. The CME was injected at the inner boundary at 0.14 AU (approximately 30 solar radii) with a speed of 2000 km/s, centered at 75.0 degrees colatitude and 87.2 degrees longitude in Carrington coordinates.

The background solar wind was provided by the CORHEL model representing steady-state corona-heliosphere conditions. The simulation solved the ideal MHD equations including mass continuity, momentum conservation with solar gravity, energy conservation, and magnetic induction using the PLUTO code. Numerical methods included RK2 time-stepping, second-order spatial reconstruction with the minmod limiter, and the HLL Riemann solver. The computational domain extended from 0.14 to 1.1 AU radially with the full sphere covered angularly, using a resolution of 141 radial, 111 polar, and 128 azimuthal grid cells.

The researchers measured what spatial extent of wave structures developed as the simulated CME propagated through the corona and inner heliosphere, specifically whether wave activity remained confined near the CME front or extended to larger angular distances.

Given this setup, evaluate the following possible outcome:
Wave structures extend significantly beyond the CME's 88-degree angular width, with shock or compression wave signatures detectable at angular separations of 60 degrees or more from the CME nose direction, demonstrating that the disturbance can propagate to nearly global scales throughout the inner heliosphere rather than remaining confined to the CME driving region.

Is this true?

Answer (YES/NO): YES